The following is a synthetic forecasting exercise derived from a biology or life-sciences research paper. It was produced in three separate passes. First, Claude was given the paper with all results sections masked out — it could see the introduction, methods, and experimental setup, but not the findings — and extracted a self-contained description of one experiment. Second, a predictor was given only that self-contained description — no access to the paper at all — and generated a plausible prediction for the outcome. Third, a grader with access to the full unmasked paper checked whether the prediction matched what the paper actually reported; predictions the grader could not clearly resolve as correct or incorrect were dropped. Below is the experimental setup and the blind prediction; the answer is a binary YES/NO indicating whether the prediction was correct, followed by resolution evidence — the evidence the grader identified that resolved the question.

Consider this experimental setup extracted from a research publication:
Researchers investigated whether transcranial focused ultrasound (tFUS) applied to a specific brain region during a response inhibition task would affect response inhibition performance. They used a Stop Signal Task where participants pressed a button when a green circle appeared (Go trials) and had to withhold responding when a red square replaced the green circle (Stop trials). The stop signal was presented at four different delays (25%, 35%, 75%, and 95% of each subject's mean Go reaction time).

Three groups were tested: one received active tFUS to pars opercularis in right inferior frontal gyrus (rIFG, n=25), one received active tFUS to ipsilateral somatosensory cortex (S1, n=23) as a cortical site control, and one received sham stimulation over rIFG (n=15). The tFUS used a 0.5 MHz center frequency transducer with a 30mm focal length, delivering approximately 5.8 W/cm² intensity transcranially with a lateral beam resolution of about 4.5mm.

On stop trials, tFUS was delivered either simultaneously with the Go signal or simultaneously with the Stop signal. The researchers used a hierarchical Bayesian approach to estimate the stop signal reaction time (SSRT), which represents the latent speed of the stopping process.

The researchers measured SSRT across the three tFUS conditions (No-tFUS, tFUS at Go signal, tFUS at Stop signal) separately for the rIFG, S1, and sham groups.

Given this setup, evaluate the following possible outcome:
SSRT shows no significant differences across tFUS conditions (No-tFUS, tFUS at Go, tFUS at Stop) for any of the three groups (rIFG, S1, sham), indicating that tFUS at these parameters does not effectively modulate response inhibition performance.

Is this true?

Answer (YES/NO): NO